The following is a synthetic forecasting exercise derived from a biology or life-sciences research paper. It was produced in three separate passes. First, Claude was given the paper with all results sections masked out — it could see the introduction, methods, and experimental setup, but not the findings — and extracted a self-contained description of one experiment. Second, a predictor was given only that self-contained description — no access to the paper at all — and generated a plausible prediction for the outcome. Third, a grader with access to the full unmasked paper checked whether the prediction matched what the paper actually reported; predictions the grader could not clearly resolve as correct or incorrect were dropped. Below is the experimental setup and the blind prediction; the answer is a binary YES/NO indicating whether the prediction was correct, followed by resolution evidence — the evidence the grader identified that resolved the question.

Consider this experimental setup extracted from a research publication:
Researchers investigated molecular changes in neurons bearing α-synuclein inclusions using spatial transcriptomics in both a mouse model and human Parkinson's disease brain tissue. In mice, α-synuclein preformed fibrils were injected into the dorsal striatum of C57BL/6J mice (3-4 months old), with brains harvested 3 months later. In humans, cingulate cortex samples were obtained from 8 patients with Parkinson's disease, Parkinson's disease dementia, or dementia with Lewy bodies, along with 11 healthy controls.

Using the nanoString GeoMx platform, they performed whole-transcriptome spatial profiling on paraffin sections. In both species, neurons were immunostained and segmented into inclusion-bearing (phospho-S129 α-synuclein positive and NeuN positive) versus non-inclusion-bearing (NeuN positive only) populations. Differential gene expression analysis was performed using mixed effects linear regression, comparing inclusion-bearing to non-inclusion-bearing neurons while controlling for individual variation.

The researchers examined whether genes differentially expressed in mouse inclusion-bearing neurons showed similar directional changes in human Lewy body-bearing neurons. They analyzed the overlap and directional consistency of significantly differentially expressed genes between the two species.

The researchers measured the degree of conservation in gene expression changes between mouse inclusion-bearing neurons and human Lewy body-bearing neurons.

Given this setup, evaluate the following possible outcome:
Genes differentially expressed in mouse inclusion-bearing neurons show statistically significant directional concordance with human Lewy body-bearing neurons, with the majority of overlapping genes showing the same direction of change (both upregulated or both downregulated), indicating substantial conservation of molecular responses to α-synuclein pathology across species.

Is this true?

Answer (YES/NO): YES